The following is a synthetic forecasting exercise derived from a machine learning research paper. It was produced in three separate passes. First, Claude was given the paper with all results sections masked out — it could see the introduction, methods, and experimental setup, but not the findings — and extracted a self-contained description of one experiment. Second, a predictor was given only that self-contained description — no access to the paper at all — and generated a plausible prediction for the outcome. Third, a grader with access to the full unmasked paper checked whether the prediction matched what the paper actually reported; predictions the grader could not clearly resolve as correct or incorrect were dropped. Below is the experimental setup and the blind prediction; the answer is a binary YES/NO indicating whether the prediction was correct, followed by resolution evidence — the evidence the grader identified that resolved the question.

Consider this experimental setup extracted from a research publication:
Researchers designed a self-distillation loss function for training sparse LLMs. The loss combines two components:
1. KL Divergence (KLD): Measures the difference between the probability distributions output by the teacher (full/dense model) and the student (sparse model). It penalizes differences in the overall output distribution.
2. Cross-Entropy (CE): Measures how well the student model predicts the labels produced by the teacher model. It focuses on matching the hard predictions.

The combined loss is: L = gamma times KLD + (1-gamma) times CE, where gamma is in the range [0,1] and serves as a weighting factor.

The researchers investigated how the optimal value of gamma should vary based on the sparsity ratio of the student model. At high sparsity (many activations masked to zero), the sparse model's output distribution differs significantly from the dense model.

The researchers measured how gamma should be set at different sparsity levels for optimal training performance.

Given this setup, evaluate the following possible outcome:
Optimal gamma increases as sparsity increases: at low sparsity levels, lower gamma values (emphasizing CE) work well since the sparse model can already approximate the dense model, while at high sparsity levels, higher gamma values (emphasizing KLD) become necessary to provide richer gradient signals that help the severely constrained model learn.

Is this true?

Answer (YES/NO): NO